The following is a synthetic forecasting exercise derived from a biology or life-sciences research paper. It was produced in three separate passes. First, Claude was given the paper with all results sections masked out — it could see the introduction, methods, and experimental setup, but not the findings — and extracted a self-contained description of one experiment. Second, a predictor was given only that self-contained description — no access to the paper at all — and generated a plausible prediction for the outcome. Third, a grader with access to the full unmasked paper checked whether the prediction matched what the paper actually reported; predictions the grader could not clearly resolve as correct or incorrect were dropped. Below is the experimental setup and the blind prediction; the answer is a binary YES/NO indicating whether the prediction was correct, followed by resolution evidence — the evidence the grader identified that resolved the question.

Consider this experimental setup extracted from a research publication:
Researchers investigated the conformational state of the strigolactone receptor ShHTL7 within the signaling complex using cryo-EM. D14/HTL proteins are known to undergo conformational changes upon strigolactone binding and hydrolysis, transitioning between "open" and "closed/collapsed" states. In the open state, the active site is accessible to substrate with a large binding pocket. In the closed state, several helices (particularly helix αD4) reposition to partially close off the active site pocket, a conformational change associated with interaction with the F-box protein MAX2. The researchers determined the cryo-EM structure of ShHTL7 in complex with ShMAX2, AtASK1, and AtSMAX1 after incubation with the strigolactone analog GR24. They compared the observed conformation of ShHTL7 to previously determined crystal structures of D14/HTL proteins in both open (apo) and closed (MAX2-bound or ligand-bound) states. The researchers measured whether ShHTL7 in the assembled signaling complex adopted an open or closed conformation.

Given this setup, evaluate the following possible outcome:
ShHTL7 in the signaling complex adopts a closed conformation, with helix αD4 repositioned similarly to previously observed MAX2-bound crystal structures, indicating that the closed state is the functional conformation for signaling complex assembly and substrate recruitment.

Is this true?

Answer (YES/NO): YES